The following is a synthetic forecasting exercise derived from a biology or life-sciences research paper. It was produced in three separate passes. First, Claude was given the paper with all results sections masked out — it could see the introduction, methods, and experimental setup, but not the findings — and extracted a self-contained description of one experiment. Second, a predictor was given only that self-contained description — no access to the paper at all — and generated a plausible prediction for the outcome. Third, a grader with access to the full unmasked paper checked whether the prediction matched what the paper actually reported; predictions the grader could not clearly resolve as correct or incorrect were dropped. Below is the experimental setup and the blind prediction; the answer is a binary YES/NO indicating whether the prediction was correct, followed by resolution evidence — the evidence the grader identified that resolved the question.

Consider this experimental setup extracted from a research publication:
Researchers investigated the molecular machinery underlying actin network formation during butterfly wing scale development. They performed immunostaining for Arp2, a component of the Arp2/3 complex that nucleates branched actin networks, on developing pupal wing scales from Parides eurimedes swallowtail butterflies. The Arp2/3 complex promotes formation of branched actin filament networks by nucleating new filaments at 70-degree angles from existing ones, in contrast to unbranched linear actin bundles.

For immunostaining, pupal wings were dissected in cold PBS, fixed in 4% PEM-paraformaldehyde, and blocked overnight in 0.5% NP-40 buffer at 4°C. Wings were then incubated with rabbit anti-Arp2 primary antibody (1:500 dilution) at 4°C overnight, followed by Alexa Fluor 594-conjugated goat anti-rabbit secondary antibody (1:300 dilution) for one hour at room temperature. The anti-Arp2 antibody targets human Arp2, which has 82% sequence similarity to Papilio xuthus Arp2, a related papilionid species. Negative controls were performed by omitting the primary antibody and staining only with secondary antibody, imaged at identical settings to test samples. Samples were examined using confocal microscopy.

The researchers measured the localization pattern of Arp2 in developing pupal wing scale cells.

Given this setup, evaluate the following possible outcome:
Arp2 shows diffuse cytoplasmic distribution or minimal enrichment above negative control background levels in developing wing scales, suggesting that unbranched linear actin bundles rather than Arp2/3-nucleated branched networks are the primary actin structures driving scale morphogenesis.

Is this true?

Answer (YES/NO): NO